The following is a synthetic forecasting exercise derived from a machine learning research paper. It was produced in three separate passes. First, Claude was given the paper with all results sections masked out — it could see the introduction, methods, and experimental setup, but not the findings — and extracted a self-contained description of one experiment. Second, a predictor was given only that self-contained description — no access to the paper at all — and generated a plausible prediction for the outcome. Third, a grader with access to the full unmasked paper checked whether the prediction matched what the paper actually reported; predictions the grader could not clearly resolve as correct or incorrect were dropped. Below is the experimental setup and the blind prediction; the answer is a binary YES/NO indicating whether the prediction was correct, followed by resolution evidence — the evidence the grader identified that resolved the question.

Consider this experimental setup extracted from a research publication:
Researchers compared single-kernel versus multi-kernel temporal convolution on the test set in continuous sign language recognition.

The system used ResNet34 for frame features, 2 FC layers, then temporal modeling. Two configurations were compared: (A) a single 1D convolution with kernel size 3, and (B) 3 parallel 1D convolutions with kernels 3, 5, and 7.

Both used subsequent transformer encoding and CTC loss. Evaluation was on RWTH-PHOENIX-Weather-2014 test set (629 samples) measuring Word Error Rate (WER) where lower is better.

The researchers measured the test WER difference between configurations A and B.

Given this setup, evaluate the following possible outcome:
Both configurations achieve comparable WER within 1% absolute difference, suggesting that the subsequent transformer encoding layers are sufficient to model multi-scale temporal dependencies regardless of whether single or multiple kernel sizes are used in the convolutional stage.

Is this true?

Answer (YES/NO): NO